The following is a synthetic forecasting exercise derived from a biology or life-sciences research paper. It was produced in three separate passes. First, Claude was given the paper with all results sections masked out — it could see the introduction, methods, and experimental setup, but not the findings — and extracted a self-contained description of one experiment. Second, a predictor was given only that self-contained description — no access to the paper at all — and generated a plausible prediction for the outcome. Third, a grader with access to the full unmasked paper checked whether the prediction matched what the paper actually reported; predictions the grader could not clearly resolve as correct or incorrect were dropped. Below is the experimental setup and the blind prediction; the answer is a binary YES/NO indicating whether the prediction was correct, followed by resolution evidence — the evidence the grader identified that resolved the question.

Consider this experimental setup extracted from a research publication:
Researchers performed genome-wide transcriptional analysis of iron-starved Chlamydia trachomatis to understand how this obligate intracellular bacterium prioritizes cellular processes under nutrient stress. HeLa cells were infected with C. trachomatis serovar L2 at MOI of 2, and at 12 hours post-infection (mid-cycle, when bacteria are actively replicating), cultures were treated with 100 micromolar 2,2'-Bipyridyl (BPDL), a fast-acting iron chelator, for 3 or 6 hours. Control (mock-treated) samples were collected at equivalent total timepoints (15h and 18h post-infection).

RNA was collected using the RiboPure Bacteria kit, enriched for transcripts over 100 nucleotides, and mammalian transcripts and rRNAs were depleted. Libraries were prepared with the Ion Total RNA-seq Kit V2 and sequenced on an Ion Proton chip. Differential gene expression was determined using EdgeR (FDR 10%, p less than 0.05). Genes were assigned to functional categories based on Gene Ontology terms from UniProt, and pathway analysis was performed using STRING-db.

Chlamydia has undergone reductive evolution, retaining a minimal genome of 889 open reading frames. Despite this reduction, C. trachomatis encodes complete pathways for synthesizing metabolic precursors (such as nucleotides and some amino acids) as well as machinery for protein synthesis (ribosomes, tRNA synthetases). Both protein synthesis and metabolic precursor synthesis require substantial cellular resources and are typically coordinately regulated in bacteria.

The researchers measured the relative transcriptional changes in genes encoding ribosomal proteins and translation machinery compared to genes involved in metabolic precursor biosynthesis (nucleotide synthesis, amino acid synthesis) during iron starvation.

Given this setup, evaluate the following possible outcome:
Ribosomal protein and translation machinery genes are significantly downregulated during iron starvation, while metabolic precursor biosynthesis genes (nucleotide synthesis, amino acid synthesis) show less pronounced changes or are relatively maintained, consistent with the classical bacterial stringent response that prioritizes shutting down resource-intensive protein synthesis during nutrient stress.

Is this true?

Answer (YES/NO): NO